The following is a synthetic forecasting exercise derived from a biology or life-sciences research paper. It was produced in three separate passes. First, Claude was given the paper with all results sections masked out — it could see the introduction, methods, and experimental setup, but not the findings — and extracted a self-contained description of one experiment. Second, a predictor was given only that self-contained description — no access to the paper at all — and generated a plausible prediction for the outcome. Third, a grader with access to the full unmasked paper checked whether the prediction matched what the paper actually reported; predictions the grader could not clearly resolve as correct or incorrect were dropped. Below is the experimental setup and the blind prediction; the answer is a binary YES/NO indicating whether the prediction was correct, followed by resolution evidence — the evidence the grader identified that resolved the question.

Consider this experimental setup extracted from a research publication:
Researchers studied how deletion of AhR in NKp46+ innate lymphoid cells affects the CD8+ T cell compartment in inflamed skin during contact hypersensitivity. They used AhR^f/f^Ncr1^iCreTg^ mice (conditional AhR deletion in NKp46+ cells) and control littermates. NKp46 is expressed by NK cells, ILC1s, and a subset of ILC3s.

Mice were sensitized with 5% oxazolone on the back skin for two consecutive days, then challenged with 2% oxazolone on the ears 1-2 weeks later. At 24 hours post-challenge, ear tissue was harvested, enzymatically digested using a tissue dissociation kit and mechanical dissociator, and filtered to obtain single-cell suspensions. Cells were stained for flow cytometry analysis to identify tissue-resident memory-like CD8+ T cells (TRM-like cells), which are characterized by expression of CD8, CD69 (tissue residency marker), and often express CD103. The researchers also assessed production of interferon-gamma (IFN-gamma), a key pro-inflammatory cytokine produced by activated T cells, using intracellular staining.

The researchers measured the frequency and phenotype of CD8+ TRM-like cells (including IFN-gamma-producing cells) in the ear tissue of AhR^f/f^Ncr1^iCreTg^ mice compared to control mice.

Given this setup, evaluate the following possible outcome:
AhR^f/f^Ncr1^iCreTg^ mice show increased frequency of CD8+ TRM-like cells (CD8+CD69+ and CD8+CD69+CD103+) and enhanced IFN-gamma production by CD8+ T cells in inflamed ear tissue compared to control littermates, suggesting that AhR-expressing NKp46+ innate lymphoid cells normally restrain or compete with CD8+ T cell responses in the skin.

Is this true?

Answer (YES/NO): NO